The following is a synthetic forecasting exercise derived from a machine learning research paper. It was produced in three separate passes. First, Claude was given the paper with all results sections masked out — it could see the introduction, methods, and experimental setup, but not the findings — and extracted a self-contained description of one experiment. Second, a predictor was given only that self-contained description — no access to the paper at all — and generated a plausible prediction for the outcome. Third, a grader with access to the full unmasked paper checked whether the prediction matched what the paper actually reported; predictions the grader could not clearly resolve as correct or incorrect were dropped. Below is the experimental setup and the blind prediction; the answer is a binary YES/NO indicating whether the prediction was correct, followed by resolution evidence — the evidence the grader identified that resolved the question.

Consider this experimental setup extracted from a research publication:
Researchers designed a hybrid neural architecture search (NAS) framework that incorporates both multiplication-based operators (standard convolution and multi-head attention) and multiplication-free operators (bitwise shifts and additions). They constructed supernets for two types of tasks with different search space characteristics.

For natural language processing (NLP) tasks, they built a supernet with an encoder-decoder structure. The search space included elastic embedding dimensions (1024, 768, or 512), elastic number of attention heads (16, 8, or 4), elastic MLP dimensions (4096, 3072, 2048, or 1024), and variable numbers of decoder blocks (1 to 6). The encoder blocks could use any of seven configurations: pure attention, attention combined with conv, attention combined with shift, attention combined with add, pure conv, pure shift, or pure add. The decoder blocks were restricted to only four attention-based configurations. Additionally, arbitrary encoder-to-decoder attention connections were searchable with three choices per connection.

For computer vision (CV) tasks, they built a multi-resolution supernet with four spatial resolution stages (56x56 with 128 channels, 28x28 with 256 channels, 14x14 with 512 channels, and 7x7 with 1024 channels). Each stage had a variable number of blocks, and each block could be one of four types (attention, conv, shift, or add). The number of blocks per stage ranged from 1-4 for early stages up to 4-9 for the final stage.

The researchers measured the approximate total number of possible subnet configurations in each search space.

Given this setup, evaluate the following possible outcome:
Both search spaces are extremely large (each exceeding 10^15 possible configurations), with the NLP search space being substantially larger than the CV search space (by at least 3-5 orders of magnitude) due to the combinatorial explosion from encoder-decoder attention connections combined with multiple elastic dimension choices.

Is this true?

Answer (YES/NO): NO